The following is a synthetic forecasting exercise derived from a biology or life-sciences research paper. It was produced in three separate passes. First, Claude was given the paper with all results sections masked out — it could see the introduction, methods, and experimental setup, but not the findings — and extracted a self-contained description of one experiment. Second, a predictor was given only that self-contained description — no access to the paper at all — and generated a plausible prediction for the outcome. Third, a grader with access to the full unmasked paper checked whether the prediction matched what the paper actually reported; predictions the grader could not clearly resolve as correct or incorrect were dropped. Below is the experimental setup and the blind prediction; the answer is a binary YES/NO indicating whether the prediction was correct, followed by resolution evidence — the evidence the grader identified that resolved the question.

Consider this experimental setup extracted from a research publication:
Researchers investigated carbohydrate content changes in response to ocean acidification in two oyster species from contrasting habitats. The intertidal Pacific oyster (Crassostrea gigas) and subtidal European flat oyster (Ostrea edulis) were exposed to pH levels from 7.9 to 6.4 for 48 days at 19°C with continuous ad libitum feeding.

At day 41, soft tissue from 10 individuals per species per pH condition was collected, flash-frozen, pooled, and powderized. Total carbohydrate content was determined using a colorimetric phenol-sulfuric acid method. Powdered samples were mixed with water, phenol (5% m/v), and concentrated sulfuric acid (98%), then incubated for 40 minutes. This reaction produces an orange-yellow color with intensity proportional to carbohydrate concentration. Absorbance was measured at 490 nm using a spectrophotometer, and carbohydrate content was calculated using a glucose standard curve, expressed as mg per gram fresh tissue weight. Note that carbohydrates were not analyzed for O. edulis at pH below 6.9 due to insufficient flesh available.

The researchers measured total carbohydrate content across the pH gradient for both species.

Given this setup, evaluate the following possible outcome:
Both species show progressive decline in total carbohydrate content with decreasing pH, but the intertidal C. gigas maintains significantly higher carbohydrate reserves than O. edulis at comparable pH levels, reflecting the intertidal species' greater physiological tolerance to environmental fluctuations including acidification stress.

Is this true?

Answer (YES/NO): NO